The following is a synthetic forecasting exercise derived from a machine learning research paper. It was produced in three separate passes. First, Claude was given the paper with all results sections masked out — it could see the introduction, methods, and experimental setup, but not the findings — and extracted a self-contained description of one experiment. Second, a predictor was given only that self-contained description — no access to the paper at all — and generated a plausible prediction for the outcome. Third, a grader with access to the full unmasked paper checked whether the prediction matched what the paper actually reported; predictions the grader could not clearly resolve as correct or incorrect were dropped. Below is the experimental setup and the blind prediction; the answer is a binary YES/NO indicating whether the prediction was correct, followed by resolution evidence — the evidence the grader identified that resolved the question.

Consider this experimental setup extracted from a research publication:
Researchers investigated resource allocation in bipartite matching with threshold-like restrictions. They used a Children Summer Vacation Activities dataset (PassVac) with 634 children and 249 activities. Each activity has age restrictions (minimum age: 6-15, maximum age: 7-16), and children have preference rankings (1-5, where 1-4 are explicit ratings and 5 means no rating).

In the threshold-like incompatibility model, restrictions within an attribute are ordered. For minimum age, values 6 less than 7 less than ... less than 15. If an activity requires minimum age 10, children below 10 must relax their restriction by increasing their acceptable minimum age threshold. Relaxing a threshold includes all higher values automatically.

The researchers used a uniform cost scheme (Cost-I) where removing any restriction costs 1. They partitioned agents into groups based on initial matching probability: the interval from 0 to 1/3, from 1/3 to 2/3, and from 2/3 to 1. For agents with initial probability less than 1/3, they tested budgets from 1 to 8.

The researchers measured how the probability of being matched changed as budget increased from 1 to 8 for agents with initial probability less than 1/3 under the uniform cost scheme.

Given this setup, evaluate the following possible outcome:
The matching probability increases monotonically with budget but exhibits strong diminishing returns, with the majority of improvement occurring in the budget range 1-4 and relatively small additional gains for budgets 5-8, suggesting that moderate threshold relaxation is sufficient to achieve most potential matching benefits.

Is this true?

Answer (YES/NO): NO